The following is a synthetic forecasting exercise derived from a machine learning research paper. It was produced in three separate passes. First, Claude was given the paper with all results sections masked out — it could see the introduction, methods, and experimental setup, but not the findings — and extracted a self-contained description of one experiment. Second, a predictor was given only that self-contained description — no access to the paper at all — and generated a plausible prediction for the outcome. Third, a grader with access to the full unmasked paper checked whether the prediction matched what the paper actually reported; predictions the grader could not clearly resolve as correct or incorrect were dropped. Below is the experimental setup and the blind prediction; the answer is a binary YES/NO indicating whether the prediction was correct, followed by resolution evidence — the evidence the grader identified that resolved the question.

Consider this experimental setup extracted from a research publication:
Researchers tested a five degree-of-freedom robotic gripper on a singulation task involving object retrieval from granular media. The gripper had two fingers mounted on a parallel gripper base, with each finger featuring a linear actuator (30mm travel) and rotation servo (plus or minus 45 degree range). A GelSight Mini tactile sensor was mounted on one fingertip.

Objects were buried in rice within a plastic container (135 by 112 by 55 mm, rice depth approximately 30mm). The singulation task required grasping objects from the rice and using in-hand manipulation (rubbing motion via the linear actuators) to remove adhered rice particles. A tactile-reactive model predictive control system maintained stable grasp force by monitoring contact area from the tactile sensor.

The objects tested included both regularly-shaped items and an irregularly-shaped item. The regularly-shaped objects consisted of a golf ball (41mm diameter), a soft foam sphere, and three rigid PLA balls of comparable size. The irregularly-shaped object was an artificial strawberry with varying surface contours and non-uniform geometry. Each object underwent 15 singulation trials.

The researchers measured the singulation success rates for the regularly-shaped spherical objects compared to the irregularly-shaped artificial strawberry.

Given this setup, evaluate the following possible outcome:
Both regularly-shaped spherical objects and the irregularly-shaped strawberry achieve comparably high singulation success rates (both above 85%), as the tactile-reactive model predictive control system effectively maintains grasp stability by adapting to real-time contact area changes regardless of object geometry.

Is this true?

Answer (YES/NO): NO